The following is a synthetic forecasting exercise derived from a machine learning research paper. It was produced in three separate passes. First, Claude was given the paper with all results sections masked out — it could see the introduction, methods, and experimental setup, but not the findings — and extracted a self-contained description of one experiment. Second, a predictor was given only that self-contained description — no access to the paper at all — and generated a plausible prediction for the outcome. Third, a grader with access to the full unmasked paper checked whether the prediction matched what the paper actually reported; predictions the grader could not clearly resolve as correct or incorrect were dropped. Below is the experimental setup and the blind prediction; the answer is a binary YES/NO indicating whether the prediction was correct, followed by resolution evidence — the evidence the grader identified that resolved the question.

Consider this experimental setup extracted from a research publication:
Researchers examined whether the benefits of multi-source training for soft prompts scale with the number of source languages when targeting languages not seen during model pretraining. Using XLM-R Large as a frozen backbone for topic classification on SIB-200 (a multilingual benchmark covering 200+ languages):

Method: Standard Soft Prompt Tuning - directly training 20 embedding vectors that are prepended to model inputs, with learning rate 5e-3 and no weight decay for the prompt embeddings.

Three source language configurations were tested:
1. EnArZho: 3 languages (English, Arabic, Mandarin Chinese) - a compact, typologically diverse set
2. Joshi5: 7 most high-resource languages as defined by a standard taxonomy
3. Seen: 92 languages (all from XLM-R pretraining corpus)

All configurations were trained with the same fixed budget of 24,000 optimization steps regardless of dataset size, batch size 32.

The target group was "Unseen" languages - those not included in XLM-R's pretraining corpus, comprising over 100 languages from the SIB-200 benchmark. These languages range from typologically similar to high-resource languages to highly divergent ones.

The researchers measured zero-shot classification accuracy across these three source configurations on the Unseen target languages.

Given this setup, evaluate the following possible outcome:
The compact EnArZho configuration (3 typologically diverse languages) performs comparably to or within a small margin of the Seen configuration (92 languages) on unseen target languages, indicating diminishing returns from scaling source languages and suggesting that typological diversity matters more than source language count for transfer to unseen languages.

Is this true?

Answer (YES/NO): NO